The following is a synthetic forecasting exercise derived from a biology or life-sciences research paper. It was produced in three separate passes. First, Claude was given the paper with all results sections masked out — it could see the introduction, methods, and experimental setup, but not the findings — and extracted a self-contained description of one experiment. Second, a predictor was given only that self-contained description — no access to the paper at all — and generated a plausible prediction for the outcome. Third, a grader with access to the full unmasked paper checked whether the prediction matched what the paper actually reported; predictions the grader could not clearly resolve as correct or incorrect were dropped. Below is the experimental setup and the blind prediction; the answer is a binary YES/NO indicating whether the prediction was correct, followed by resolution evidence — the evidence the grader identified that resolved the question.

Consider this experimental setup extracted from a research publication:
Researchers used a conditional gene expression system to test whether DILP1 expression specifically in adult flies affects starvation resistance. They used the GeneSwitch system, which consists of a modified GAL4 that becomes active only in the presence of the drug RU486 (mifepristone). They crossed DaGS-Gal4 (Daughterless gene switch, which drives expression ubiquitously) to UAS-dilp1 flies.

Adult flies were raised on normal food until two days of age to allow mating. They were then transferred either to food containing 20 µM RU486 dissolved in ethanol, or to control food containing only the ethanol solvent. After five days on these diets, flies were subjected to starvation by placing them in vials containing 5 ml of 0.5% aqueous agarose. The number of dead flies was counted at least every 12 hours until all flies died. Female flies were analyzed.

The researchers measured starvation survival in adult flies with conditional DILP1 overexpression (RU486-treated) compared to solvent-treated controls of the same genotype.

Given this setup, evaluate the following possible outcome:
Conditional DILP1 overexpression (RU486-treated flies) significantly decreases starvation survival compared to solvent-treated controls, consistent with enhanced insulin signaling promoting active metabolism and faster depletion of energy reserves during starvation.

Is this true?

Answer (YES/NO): YES